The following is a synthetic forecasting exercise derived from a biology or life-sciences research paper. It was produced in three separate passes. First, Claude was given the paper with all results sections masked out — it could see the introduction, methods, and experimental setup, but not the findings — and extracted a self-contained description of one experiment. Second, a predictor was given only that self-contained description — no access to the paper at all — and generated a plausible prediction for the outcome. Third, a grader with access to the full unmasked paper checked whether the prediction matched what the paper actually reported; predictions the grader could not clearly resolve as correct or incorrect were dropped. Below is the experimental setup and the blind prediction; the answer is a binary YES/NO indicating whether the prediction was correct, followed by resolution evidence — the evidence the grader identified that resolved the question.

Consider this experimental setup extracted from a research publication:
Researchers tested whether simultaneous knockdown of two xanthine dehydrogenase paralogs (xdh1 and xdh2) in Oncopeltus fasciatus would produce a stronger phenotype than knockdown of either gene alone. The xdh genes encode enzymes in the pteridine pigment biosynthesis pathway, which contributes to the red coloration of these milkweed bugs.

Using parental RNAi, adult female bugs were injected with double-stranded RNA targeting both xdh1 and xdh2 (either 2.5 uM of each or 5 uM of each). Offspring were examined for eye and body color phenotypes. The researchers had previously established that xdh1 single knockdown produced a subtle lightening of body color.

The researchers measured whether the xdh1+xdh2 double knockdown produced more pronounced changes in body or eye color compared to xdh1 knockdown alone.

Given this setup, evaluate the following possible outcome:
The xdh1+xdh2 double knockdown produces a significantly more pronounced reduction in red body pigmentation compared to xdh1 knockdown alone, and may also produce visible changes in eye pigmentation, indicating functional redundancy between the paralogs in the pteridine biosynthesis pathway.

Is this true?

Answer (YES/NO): NO